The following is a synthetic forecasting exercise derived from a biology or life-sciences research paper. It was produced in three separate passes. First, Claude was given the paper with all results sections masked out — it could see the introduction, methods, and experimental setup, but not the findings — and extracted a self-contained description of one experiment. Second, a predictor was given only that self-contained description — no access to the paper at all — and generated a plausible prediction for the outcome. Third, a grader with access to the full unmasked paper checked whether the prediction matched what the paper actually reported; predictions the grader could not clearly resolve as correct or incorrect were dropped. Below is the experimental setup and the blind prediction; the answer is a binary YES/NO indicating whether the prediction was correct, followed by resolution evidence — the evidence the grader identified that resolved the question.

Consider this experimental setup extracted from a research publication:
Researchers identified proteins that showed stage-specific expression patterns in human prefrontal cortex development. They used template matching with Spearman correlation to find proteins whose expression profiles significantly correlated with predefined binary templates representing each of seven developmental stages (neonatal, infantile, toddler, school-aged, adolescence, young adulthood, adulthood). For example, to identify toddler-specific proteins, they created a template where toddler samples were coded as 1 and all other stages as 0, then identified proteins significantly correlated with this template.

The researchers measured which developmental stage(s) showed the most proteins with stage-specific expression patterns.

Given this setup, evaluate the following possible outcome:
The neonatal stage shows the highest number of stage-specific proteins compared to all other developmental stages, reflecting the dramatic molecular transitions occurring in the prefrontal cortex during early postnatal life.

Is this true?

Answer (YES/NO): YES